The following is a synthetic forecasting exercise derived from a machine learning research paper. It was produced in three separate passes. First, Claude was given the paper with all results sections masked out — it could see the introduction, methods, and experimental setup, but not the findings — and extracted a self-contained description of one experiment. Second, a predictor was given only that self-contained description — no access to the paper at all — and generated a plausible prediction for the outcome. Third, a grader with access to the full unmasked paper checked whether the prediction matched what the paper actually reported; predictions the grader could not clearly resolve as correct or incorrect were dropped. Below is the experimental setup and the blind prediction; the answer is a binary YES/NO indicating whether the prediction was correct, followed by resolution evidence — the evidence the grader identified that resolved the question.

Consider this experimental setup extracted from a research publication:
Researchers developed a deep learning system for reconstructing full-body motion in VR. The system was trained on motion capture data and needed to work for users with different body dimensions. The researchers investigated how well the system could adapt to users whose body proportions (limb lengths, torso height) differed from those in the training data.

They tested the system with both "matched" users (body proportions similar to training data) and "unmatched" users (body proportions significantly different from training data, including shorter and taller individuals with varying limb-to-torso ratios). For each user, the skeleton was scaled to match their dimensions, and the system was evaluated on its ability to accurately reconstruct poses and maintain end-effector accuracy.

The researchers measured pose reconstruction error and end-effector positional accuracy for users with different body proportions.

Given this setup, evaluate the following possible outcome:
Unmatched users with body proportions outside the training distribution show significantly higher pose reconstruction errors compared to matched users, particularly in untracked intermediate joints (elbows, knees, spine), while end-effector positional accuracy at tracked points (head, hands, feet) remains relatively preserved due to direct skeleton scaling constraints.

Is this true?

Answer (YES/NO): NO